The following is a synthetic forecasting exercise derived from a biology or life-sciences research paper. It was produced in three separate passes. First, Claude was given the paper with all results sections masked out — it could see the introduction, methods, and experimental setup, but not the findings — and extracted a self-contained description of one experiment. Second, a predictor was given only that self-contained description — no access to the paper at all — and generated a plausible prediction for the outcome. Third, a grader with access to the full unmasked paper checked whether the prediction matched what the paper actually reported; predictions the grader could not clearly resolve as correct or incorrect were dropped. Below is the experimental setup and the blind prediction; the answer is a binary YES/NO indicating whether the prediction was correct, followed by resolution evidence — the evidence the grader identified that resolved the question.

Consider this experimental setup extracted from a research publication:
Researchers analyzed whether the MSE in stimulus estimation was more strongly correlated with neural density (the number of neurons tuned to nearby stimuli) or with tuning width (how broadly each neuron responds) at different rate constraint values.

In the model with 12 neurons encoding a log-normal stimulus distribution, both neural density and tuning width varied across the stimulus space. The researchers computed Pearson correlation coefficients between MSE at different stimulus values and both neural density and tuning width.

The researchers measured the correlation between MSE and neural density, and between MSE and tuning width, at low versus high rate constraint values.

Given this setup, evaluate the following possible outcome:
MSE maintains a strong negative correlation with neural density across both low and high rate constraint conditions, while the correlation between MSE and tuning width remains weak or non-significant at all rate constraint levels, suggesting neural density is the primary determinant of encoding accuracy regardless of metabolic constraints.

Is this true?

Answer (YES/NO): NO